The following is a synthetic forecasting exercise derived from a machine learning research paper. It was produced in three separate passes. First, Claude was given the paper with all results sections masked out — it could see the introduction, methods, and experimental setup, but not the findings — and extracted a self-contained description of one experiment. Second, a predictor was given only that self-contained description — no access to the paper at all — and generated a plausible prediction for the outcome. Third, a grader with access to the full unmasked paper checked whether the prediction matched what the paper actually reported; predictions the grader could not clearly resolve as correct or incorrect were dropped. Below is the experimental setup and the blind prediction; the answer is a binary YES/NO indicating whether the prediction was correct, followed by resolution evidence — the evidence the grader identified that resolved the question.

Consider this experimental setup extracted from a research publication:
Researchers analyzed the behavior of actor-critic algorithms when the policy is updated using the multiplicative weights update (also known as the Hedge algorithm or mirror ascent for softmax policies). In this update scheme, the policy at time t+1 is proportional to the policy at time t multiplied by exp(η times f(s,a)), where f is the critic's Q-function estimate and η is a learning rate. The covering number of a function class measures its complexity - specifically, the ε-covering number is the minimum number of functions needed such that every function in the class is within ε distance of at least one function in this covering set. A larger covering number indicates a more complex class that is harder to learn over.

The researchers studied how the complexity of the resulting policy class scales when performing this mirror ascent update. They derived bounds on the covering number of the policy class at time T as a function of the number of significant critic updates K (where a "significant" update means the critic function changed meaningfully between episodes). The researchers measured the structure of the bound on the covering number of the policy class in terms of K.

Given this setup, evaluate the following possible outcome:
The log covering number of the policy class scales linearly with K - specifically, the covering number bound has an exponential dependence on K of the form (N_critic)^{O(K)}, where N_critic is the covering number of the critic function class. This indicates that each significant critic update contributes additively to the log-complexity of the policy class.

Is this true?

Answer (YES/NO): YES